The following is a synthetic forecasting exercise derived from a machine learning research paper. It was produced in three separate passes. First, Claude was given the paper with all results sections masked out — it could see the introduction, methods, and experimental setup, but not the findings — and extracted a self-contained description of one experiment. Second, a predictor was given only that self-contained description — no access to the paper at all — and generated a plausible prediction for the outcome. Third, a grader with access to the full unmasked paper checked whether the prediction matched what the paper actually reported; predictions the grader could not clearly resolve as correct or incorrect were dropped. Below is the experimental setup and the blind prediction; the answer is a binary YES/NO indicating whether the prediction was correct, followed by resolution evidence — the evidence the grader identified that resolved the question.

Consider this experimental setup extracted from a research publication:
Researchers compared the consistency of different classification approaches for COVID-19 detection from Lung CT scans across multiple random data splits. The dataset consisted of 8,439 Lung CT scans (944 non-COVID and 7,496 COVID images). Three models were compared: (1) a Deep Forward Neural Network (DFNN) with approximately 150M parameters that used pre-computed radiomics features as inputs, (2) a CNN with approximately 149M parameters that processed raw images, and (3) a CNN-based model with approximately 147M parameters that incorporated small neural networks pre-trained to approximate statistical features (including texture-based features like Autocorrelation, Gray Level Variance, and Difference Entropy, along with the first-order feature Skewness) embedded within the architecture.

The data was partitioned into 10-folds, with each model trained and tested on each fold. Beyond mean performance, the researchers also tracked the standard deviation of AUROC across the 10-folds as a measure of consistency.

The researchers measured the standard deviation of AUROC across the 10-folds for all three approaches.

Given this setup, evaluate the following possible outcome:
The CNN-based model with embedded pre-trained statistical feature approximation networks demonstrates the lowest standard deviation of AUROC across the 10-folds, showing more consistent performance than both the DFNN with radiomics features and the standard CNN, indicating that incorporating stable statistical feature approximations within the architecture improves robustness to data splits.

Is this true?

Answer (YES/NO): YES